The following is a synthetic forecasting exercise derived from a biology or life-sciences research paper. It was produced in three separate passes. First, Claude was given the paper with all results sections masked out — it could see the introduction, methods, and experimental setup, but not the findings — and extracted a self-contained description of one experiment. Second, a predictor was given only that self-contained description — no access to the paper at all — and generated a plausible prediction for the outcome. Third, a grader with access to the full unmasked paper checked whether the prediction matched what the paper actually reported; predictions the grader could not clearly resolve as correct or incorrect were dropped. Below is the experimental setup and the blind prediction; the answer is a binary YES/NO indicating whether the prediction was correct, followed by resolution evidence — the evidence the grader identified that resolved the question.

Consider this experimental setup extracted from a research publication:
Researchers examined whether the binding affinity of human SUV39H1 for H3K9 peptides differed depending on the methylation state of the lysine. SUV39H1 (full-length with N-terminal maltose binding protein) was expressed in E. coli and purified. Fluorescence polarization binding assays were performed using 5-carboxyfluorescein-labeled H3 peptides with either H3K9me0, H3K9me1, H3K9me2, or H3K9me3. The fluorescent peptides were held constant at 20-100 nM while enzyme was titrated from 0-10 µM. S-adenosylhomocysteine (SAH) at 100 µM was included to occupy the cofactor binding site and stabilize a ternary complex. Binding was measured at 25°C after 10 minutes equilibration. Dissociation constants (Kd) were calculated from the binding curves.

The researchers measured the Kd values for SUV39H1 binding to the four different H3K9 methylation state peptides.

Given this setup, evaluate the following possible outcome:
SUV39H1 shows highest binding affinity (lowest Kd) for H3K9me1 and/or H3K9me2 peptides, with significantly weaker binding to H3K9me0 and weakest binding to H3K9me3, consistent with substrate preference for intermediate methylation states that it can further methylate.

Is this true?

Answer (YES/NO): NO